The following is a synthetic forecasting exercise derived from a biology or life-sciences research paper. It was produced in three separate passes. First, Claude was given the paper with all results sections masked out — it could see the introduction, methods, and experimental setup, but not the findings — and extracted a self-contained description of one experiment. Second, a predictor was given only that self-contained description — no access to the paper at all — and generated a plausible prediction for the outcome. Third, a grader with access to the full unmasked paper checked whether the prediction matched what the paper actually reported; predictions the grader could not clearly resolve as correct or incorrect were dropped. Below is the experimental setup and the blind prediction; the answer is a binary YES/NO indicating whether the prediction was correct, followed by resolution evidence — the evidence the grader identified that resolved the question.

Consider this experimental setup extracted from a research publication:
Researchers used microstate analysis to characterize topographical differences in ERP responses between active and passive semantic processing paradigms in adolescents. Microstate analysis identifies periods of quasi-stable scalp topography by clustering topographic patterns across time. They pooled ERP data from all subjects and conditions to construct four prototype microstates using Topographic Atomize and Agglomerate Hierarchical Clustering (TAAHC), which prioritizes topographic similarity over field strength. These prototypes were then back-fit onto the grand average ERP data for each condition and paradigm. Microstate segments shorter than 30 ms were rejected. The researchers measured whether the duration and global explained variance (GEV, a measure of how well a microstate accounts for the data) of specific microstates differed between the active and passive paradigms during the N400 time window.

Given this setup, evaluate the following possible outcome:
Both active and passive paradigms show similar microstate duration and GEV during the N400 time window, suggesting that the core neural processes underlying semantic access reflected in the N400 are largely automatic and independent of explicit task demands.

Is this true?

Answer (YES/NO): NO